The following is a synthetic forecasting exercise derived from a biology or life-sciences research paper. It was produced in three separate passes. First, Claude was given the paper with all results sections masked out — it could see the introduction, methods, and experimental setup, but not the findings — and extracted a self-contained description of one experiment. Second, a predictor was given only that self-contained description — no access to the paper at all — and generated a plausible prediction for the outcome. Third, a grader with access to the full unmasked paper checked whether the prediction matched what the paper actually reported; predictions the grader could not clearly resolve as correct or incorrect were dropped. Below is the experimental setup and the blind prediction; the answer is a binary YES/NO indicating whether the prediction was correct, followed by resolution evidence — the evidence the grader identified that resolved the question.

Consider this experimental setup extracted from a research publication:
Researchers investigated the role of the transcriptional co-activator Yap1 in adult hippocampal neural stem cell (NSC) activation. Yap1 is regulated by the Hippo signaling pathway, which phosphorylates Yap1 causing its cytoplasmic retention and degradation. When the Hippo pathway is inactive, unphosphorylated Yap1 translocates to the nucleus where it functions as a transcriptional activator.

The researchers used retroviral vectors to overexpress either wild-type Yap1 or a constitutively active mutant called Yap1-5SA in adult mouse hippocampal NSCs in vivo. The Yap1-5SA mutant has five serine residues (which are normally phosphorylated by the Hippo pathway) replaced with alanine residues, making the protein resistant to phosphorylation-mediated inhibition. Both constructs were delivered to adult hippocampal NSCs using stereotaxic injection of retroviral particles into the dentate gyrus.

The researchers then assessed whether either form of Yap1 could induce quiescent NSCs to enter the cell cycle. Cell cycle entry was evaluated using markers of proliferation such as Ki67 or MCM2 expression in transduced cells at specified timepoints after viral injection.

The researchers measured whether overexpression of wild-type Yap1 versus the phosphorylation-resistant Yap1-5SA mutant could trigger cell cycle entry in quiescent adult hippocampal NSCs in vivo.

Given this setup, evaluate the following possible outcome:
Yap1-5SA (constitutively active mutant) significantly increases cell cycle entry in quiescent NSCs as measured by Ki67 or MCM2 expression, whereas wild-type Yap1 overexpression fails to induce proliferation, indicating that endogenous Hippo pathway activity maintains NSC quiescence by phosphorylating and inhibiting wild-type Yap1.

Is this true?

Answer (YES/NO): YES